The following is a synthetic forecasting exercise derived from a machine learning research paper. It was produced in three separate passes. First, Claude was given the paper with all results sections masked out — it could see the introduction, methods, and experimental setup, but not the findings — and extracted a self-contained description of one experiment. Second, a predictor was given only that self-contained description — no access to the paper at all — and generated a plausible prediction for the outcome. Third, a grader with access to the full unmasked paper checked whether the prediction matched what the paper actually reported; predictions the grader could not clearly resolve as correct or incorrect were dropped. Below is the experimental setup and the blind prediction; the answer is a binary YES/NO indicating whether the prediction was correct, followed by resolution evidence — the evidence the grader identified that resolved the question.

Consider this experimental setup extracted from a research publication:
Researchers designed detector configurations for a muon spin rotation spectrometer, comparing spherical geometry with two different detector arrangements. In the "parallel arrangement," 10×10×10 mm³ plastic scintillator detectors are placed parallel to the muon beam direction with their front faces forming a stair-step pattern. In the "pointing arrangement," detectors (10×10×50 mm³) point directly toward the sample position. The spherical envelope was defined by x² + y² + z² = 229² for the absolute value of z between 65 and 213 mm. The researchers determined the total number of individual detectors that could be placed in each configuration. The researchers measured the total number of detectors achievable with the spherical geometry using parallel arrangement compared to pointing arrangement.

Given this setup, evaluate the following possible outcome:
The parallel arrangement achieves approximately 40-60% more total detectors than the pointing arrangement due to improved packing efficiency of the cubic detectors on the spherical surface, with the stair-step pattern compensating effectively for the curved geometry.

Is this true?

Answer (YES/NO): NO